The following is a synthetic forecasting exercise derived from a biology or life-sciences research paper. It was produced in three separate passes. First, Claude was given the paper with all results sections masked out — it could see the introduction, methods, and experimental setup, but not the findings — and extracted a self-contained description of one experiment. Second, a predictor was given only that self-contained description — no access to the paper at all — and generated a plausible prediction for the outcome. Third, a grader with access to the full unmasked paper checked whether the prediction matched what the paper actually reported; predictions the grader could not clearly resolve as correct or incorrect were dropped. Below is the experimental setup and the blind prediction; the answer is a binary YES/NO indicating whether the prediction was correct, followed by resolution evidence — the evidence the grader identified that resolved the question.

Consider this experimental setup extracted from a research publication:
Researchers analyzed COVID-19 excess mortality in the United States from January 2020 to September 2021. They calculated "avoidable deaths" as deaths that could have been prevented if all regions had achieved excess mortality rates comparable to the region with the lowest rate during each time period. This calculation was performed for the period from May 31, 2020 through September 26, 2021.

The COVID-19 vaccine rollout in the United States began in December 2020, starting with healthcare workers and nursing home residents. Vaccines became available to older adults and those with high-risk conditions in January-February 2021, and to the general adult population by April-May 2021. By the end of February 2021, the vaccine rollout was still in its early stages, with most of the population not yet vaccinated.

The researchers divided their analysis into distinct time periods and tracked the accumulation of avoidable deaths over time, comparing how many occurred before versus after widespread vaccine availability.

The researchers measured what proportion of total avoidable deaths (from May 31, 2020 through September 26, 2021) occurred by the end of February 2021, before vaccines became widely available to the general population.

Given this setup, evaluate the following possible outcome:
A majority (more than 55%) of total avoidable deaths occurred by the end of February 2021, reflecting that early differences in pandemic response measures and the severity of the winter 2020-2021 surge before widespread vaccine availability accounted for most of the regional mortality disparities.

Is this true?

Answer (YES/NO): YES